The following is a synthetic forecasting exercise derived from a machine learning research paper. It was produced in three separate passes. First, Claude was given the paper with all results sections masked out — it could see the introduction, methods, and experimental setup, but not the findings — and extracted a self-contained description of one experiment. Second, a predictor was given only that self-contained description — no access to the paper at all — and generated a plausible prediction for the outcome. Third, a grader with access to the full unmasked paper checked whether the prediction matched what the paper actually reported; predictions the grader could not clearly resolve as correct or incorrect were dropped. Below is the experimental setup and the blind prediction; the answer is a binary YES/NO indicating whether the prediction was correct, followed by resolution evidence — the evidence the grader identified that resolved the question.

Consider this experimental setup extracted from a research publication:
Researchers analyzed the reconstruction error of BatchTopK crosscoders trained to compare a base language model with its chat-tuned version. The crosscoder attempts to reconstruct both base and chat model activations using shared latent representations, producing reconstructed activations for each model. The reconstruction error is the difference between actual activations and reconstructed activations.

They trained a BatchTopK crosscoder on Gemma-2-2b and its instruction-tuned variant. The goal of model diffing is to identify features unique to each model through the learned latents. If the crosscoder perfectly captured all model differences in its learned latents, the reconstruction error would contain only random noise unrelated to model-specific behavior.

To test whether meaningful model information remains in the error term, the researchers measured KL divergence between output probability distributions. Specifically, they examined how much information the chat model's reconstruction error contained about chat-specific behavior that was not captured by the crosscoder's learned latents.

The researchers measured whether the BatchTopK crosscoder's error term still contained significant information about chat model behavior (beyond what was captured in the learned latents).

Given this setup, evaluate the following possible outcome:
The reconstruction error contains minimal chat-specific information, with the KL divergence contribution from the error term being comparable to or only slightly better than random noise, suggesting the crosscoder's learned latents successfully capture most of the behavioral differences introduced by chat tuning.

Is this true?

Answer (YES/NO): NO